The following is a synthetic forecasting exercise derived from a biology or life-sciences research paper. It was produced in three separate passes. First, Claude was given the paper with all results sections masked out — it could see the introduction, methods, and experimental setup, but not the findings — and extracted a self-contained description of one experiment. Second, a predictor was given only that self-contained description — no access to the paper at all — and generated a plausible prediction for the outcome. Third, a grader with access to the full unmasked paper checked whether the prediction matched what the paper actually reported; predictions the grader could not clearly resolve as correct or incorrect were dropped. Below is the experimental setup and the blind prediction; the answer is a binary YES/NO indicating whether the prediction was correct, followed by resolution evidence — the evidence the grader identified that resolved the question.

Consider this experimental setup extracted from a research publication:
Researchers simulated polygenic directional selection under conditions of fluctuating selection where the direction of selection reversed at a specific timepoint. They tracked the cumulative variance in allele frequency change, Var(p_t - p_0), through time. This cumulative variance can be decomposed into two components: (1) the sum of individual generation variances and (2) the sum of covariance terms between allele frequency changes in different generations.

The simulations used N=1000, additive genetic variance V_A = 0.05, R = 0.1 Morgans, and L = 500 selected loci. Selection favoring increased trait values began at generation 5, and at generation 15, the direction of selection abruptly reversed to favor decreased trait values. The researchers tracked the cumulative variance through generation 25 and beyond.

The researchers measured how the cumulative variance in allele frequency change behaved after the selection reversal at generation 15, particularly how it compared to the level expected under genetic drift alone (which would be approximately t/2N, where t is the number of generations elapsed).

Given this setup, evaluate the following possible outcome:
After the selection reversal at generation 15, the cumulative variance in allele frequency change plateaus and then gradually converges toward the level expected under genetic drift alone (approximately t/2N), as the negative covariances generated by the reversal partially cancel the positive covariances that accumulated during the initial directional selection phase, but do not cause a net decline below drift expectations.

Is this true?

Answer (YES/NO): NO